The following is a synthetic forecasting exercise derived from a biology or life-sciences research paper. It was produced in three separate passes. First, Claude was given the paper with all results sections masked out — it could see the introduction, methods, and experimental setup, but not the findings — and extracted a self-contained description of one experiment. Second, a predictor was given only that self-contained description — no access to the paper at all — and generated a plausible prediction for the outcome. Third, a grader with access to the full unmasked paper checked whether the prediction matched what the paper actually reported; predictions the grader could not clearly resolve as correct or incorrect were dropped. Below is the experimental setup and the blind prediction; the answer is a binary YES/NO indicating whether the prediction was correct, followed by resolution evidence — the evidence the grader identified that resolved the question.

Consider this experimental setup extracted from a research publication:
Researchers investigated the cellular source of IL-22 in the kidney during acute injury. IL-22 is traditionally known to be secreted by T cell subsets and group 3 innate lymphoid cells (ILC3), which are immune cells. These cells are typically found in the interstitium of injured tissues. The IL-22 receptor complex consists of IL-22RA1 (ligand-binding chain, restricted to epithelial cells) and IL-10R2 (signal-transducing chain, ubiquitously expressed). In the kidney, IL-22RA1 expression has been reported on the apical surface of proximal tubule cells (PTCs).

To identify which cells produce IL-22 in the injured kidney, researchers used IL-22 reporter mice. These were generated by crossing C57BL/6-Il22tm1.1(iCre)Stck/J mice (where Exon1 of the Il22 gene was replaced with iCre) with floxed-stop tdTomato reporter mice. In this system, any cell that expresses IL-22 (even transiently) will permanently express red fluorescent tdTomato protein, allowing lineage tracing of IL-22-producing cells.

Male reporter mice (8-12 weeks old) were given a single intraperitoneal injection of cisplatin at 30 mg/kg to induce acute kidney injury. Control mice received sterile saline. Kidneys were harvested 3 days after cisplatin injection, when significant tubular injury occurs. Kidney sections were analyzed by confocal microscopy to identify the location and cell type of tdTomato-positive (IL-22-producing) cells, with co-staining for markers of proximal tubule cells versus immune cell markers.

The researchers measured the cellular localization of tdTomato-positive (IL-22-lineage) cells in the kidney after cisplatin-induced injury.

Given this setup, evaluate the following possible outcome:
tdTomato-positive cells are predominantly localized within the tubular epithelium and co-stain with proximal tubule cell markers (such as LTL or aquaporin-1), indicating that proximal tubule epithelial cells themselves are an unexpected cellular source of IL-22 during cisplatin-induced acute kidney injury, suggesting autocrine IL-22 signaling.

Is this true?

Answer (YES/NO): YES